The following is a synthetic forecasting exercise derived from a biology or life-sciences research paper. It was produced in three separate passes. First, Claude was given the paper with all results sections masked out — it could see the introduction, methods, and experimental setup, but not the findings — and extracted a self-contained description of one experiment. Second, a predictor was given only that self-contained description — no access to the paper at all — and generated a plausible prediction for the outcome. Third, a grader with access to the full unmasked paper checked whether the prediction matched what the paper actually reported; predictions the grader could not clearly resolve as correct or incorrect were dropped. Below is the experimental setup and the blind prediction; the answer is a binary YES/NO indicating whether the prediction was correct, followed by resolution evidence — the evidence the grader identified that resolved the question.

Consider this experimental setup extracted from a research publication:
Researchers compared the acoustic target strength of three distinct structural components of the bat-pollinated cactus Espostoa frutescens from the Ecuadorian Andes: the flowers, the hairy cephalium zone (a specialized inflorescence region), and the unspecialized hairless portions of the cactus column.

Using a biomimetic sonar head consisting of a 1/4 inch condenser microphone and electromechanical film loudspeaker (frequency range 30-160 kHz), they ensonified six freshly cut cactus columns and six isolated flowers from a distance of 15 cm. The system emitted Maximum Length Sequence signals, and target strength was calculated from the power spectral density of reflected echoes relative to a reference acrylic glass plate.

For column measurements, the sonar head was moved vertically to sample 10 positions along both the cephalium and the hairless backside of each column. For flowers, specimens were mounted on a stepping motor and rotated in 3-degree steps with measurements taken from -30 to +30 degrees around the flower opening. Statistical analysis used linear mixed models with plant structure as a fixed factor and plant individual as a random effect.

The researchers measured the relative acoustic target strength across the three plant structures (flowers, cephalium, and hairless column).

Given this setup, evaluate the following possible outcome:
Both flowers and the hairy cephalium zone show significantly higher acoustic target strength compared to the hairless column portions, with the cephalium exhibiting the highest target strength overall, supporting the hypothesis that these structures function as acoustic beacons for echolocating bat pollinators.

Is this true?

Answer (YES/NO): NO